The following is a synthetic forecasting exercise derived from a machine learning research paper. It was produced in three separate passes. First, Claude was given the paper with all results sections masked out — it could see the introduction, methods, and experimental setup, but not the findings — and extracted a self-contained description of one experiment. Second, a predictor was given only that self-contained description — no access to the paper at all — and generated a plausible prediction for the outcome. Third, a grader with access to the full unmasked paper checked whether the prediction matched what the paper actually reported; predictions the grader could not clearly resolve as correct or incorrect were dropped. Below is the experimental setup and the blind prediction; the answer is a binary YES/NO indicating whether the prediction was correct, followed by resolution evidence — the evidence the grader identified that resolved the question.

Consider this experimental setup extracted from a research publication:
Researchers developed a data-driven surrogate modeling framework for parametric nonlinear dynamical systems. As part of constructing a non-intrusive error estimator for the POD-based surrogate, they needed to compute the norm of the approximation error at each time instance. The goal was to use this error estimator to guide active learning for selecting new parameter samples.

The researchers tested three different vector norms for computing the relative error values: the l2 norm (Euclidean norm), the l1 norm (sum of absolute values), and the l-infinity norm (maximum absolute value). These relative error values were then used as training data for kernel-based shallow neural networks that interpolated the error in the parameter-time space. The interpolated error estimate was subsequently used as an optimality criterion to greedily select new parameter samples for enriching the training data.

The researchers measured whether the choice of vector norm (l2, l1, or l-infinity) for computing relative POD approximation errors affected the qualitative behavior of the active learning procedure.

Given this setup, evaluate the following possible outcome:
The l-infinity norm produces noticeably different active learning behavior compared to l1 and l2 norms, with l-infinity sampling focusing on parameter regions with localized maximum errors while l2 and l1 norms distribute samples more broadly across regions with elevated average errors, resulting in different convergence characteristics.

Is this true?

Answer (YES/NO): NO